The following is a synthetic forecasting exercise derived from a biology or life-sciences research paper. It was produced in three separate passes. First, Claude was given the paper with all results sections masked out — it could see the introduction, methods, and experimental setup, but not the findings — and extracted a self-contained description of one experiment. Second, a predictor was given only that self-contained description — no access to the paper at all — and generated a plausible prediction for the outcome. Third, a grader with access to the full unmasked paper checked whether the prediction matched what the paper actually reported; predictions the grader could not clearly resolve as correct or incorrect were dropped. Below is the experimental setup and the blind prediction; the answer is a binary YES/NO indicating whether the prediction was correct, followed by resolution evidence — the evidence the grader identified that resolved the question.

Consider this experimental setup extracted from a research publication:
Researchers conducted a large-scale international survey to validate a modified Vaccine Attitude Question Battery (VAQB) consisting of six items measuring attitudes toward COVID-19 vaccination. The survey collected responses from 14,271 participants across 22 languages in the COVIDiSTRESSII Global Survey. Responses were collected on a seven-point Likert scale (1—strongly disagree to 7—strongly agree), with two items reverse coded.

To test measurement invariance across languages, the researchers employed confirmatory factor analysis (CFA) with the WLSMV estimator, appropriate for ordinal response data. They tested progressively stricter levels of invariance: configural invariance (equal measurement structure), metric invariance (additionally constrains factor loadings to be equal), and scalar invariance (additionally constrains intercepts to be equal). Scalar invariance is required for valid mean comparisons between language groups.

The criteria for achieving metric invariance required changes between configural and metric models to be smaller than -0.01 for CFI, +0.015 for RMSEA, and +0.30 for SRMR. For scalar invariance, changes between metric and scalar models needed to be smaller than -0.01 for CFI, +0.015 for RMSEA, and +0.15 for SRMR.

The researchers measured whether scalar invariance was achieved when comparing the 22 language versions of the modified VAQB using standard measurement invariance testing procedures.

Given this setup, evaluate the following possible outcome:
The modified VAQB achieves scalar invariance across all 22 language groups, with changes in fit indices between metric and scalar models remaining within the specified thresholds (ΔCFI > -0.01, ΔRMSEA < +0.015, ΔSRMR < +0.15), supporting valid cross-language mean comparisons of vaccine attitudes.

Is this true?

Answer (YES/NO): NO